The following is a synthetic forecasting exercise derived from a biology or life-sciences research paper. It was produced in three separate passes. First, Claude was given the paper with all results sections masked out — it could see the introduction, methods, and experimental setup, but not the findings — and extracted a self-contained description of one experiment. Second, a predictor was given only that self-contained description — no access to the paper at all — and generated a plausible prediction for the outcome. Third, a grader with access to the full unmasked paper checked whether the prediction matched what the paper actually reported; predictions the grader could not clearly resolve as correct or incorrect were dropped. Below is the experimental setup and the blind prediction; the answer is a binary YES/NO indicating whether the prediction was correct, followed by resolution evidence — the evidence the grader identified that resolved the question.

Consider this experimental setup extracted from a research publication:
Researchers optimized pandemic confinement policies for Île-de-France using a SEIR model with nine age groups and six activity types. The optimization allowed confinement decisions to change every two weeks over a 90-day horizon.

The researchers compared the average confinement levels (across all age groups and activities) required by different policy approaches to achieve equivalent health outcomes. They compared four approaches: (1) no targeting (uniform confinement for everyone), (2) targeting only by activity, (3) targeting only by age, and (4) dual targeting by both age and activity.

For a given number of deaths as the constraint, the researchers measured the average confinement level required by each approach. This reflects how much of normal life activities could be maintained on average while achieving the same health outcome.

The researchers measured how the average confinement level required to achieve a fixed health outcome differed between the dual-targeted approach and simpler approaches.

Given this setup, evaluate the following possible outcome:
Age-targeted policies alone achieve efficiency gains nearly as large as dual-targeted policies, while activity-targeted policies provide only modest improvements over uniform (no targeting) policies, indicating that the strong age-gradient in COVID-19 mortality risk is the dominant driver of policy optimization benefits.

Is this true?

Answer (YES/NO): NO